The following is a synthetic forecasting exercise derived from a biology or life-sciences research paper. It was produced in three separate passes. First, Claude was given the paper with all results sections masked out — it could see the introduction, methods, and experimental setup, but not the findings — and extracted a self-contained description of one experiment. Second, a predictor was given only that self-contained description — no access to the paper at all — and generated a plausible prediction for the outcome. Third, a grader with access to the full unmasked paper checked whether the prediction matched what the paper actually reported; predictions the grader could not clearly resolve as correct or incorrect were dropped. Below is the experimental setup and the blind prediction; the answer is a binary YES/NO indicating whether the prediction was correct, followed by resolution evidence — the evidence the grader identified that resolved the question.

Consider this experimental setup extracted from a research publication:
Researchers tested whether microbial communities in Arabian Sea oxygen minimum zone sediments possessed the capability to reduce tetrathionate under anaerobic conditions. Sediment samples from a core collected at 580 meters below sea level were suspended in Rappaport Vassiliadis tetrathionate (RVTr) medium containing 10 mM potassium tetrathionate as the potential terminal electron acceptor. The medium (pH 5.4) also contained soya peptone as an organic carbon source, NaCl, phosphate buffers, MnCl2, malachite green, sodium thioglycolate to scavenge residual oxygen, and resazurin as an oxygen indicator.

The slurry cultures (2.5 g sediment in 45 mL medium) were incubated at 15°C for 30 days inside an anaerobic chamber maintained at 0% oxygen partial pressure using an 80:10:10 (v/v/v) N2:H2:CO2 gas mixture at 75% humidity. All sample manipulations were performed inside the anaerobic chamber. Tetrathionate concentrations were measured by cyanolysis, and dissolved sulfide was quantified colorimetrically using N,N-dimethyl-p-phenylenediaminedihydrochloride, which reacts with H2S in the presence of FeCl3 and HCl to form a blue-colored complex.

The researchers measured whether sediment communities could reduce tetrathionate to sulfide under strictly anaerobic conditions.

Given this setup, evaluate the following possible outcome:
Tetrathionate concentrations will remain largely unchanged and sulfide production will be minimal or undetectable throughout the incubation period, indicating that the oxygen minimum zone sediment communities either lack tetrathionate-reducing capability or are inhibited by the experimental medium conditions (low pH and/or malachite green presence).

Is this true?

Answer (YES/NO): NO